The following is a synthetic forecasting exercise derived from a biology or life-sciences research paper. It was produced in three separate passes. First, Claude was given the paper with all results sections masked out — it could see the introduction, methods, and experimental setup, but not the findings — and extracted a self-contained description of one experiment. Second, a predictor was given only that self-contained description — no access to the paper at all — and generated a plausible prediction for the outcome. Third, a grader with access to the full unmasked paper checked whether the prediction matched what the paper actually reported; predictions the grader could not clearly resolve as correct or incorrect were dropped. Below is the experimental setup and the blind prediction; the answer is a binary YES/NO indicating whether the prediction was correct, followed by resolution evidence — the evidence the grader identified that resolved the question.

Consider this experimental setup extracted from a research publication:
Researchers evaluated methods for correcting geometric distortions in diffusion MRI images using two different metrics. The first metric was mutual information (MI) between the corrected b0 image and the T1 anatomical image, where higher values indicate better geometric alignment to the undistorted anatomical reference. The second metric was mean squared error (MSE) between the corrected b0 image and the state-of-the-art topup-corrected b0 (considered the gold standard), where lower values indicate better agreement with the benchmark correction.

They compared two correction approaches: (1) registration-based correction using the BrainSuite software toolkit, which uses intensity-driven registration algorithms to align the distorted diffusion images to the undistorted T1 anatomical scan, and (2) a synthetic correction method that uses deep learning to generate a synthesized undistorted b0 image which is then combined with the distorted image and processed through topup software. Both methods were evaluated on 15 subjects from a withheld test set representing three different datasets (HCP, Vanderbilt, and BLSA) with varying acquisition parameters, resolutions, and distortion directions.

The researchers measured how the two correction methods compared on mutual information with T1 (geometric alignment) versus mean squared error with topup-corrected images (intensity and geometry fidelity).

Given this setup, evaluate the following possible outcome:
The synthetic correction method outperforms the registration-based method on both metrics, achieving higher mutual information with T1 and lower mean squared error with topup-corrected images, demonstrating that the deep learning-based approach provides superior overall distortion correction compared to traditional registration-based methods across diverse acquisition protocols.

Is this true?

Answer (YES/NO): YES